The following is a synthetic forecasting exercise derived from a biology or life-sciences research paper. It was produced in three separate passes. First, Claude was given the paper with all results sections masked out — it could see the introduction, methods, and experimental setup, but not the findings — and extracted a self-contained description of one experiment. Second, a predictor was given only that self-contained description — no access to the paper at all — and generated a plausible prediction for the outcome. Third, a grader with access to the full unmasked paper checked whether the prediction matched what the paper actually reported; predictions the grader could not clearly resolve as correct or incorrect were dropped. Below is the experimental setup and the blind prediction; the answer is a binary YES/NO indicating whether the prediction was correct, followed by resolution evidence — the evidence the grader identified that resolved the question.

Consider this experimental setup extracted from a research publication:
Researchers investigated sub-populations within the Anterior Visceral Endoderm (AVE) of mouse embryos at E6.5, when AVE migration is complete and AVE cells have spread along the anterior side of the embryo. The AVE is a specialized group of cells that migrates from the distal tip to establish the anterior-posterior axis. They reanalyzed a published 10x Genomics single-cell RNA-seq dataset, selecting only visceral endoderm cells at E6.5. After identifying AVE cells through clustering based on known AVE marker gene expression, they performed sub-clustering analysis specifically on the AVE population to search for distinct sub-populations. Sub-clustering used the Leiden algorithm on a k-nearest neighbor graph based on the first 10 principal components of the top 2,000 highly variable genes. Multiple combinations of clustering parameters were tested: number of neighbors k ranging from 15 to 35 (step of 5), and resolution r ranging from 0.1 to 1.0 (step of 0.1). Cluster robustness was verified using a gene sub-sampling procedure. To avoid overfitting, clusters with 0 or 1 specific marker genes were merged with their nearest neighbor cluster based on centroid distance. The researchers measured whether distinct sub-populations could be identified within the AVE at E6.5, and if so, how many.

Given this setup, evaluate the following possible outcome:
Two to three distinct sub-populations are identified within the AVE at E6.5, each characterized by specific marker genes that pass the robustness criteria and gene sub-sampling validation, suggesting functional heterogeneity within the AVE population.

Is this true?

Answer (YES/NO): YES